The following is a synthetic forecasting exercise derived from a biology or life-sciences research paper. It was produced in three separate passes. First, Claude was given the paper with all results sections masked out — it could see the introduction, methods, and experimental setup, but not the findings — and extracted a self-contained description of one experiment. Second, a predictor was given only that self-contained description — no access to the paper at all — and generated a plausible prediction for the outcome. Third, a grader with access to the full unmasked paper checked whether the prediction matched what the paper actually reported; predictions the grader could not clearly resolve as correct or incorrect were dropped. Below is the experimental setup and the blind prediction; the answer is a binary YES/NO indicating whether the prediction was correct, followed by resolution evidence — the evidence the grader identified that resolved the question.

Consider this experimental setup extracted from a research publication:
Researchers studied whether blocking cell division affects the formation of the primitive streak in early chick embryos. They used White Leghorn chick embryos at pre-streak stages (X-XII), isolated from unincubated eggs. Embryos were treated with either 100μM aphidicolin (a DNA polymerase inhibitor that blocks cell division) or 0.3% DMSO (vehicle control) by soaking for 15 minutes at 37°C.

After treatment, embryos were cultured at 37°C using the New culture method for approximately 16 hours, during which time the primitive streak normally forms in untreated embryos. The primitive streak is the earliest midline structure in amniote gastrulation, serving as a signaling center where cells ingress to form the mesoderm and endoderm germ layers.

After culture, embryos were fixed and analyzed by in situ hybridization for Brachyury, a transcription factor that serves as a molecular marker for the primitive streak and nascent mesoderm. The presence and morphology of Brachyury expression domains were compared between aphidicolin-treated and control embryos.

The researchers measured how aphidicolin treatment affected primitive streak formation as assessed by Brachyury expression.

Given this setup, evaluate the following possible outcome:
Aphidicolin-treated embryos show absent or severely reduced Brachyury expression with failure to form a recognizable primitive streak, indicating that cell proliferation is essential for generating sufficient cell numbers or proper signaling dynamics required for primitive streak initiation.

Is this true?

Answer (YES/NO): YES